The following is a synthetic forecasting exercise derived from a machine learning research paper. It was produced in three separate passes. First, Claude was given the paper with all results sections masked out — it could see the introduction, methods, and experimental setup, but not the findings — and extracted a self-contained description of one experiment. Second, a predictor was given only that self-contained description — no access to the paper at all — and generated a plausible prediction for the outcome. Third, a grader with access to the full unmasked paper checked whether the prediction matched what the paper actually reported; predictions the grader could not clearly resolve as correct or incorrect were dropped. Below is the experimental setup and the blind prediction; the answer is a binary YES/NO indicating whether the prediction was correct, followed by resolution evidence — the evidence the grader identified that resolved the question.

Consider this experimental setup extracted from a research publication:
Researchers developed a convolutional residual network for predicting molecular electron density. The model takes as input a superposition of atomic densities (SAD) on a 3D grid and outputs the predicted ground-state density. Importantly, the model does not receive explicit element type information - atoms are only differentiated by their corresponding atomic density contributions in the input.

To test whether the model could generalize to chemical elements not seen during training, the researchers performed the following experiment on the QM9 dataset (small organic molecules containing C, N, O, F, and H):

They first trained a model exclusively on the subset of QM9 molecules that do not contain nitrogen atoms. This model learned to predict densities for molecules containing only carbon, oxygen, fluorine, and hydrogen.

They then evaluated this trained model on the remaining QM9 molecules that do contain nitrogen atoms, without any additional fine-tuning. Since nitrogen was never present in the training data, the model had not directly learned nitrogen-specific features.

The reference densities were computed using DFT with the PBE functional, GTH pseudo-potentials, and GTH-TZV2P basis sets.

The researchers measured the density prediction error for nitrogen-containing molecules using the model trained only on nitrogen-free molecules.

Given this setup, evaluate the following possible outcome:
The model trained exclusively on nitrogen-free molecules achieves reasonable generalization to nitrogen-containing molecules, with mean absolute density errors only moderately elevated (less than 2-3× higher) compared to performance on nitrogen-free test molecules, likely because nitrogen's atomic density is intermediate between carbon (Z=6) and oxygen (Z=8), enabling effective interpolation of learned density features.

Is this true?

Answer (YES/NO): NO